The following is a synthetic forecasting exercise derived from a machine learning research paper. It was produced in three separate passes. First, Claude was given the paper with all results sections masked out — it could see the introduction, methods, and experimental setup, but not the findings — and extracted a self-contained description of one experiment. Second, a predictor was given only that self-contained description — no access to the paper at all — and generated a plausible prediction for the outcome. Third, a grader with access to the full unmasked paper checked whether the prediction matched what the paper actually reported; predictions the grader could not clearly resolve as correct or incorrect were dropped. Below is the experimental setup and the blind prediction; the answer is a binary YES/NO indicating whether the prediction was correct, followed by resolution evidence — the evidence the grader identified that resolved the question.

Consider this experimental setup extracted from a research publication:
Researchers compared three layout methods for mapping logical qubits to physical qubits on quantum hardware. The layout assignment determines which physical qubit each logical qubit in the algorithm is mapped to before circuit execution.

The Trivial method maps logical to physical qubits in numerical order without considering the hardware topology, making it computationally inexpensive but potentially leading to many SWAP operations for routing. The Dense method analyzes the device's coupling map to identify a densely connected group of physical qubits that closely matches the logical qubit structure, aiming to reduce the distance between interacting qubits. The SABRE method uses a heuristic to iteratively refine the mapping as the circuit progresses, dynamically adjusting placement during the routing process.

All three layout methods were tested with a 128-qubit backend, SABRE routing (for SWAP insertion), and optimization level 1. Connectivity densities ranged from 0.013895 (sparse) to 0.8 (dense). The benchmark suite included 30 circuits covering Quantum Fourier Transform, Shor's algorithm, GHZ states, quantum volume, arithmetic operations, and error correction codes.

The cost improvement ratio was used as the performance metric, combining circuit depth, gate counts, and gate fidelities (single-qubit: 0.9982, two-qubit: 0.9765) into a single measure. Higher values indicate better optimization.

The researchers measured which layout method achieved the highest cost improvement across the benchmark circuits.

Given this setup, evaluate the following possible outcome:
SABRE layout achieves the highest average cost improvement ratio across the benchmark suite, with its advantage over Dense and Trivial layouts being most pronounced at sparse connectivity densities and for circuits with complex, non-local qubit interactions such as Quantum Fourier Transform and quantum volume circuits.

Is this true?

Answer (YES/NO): NO